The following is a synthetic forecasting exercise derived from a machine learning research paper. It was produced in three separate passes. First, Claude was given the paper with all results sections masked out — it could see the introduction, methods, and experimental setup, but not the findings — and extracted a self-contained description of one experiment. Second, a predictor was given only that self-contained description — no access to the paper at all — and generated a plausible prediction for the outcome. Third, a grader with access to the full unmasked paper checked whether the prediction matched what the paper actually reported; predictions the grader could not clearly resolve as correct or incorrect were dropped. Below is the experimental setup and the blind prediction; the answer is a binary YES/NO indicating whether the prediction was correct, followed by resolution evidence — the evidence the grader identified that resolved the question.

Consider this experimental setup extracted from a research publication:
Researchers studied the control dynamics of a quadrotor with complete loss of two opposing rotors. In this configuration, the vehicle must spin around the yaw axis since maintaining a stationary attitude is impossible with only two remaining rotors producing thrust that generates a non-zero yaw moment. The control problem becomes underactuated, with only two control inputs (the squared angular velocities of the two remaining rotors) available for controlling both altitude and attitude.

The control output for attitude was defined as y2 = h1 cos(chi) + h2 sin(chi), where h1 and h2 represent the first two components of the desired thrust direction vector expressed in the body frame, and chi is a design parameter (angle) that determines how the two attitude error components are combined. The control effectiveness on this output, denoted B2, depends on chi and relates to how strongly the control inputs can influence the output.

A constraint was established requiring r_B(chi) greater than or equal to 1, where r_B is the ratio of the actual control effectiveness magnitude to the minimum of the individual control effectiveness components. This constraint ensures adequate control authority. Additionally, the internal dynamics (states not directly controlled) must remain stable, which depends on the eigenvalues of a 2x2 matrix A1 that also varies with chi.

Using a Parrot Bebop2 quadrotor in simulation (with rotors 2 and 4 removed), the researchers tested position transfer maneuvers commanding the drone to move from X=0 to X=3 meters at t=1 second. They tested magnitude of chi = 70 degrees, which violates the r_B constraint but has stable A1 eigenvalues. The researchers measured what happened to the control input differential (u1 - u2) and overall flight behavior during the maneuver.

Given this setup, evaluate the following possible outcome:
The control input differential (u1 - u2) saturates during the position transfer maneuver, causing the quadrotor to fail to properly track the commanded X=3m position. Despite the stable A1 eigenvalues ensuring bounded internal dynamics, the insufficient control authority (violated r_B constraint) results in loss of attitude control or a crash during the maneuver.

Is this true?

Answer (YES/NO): NO